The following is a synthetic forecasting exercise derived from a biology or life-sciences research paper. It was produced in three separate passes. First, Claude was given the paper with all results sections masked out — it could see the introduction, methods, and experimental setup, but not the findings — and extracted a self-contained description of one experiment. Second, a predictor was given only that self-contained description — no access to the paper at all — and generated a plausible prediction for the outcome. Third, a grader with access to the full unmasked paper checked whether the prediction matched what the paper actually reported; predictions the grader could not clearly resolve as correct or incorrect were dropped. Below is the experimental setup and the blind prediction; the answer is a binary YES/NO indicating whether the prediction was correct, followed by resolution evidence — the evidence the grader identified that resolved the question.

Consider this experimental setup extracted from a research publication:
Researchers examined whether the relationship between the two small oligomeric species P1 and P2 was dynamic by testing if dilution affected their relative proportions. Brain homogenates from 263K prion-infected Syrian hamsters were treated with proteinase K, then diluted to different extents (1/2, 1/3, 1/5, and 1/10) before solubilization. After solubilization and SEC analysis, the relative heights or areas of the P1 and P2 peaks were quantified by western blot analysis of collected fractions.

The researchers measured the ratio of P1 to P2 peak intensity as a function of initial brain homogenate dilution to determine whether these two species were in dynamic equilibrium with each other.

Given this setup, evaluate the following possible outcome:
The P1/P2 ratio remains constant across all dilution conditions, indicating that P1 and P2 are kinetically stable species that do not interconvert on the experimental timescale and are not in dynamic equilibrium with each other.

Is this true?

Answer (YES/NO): NO